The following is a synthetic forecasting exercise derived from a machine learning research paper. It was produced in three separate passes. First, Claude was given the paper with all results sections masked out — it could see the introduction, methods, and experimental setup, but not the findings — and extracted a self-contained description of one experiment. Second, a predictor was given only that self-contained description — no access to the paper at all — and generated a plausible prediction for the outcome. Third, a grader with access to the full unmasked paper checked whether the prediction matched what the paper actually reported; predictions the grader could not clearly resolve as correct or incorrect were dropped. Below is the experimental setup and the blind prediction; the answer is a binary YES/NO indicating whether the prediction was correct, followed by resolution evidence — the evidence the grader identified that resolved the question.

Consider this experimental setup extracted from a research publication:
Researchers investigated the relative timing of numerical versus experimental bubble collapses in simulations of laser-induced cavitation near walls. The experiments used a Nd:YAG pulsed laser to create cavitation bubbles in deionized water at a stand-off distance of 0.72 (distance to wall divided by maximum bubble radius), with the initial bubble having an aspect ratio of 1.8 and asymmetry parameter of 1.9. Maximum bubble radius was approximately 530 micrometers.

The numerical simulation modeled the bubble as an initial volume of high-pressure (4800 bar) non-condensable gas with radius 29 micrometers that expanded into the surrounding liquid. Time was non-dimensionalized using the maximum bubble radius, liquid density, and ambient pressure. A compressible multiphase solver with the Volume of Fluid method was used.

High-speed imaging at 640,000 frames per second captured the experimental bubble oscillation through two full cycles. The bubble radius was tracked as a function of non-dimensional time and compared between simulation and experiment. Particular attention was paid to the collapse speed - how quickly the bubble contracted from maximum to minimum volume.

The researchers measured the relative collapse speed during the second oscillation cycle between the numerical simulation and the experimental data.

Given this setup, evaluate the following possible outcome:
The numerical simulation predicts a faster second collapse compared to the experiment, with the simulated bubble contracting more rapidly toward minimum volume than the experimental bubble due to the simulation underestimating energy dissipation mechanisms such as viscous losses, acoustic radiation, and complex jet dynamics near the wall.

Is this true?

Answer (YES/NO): NO